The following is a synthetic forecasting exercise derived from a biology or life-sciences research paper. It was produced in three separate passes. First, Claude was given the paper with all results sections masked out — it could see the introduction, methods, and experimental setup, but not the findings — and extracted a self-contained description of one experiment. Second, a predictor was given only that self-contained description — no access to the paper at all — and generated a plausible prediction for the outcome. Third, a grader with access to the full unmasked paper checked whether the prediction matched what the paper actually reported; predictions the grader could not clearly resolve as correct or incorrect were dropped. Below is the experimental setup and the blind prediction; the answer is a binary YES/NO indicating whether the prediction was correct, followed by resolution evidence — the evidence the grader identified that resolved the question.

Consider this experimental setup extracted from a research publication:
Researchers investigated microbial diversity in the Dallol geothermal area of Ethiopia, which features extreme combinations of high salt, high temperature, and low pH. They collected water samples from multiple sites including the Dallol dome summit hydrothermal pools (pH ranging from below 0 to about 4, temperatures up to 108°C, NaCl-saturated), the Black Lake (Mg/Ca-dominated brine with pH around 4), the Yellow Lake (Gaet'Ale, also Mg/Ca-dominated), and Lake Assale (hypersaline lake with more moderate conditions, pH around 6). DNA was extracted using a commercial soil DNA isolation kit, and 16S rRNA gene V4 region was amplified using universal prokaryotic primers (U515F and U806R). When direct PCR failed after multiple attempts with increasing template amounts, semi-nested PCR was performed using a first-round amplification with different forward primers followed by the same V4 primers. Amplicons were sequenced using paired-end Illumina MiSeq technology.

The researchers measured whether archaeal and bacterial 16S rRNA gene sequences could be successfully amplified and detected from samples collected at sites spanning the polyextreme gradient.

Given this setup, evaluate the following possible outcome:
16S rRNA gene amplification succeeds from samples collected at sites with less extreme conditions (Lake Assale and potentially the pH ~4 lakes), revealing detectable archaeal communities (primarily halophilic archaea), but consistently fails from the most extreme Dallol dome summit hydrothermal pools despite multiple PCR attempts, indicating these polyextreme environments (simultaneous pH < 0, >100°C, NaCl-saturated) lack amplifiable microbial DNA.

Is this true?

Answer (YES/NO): YES